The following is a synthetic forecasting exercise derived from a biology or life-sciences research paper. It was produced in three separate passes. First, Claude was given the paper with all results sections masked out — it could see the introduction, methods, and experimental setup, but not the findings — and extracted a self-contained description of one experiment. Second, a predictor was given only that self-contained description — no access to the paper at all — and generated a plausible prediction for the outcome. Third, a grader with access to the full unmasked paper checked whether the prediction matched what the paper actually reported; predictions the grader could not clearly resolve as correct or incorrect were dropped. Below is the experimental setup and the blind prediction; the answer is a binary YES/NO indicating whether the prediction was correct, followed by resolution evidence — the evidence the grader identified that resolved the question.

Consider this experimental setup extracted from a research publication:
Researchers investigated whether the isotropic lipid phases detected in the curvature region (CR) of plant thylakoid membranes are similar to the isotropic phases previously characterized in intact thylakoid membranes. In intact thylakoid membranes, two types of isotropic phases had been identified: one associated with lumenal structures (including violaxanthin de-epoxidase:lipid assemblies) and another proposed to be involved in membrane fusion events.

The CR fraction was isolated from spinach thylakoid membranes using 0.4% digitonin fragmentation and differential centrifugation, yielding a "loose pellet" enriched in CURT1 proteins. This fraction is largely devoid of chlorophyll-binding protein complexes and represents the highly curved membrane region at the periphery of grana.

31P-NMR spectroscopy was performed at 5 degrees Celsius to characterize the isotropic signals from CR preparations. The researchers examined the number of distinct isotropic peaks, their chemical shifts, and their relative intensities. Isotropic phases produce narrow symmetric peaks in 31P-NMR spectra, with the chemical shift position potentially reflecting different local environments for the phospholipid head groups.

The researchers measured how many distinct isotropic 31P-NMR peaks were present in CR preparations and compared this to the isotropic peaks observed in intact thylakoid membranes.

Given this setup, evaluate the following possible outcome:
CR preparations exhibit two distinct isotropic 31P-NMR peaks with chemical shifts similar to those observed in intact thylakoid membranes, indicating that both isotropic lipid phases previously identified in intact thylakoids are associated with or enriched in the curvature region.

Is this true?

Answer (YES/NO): YES